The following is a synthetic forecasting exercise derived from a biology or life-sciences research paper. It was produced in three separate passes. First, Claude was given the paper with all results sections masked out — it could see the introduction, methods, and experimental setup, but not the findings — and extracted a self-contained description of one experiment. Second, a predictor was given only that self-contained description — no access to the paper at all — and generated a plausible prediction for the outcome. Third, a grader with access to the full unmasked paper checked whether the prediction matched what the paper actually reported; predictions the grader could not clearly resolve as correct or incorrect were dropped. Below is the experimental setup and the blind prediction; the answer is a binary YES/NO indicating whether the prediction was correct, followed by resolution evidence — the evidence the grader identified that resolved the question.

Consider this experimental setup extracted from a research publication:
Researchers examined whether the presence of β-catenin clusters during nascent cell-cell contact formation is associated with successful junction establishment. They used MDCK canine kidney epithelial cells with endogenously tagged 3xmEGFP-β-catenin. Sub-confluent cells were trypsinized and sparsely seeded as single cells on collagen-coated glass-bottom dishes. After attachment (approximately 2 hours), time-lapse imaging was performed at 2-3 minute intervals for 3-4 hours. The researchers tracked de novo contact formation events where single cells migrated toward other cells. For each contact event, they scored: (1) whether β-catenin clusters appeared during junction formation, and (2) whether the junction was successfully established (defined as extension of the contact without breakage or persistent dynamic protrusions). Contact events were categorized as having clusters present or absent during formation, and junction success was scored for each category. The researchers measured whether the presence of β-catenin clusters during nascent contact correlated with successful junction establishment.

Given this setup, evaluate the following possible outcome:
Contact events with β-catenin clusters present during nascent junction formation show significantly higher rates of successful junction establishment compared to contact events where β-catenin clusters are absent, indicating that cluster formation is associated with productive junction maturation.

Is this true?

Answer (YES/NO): YES